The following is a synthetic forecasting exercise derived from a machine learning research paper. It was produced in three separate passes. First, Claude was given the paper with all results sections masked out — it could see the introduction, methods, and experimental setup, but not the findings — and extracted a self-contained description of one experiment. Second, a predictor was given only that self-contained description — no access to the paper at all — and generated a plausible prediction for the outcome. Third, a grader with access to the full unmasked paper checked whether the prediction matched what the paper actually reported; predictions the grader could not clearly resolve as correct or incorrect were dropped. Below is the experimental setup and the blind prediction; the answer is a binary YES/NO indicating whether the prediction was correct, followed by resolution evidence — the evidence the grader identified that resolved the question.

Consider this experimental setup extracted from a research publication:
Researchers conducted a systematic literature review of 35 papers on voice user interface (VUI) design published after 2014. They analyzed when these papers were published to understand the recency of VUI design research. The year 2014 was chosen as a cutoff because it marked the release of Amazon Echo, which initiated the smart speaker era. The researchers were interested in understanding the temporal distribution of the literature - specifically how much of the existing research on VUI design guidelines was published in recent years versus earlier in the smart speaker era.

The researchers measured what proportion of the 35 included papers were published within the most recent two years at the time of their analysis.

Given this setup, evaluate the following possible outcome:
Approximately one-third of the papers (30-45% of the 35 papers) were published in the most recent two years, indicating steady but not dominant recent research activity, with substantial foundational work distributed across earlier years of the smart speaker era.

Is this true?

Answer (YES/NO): NO